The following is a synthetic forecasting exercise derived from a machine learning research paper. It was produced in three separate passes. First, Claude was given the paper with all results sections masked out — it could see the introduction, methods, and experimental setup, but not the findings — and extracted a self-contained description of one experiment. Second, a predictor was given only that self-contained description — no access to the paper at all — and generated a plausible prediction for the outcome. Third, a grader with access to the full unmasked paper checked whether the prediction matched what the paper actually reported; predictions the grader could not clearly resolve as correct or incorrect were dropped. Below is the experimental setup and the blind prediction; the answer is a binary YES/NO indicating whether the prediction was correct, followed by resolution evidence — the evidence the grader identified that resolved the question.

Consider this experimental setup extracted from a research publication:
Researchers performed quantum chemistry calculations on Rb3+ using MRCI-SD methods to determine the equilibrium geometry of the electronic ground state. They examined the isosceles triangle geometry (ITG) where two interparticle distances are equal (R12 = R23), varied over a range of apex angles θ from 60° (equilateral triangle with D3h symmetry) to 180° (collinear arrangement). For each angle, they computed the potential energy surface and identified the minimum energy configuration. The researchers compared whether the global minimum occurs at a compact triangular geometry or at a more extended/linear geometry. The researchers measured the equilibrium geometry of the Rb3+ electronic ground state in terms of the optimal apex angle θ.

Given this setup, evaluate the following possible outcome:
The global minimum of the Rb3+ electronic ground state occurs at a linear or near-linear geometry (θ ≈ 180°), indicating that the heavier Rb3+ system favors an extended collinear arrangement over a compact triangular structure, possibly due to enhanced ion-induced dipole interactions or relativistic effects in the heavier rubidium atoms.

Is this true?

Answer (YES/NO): NO